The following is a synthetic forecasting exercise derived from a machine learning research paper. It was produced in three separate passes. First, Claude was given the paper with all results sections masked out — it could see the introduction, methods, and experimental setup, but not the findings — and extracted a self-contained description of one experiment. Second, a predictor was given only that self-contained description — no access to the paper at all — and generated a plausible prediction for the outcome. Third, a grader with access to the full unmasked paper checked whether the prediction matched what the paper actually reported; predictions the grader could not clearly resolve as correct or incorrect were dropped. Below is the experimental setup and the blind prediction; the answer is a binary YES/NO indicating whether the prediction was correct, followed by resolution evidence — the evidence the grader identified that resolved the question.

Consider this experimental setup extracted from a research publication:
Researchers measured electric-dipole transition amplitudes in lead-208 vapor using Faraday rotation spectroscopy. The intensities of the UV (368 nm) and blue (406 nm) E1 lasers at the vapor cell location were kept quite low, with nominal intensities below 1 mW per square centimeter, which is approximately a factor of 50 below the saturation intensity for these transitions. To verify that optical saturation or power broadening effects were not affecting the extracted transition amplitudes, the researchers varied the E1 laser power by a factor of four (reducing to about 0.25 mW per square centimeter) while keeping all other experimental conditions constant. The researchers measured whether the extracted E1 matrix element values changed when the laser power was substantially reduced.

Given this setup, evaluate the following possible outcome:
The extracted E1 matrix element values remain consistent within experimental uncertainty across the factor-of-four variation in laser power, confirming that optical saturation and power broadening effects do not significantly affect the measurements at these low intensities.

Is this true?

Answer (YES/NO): YES